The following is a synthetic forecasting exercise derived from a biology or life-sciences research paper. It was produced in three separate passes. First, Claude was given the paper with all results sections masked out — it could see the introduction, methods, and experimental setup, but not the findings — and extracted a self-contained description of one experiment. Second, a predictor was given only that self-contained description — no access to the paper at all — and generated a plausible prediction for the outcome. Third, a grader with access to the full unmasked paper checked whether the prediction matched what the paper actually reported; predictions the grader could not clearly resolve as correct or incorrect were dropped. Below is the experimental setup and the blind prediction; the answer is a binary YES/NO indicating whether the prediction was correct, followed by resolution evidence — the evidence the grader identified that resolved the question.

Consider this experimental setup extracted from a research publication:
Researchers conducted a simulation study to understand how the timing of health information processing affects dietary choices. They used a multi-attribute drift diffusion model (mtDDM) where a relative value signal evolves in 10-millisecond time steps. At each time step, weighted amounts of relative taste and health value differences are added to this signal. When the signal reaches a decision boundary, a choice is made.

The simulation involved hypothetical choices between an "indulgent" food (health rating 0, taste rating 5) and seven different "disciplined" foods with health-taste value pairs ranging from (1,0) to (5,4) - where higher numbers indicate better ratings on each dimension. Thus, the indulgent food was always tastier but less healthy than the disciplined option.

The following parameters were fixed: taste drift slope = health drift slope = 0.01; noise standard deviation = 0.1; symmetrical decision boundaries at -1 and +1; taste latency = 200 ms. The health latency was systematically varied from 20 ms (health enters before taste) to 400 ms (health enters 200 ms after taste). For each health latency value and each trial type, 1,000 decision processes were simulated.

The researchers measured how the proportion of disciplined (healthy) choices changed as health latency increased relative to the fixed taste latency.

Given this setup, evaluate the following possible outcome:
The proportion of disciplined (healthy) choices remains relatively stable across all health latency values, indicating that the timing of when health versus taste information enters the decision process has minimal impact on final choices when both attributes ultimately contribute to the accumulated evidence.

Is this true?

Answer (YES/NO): NO